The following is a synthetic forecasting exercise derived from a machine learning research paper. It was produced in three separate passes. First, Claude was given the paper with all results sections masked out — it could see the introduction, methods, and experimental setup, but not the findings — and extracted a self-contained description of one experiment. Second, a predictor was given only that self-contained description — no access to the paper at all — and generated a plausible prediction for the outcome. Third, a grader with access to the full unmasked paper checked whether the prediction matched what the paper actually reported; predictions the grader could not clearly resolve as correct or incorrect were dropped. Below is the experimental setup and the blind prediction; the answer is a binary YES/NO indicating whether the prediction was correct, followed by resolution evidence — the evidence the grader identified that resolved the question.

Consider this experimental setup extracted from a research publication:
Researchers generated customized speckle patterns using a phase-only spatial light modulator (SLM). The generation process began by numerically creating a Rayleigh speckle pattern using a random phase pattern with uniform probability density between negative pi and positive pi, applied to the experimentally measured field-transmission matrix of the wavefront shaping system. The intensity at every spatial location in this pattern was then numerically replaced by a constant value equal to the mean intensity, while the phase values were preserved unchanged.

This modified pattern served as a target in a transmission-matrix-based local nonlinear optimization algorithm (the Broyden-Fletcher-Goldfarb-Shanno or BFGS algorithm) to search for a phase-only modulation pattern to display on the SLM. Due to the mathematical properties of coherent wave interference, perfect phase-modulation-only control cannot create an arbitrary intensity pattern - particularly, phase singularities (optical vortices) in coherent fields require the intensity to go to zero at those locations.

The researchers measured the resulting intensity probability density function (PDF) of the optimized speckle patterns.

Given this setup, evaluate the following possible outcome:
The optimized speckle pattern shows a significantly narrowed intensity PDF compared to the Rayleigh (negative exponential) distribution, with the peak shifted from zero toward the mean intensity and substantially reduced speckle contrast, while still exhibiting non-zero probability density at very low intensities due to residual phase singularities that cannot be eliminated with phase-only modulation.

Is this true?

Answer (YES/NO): YES